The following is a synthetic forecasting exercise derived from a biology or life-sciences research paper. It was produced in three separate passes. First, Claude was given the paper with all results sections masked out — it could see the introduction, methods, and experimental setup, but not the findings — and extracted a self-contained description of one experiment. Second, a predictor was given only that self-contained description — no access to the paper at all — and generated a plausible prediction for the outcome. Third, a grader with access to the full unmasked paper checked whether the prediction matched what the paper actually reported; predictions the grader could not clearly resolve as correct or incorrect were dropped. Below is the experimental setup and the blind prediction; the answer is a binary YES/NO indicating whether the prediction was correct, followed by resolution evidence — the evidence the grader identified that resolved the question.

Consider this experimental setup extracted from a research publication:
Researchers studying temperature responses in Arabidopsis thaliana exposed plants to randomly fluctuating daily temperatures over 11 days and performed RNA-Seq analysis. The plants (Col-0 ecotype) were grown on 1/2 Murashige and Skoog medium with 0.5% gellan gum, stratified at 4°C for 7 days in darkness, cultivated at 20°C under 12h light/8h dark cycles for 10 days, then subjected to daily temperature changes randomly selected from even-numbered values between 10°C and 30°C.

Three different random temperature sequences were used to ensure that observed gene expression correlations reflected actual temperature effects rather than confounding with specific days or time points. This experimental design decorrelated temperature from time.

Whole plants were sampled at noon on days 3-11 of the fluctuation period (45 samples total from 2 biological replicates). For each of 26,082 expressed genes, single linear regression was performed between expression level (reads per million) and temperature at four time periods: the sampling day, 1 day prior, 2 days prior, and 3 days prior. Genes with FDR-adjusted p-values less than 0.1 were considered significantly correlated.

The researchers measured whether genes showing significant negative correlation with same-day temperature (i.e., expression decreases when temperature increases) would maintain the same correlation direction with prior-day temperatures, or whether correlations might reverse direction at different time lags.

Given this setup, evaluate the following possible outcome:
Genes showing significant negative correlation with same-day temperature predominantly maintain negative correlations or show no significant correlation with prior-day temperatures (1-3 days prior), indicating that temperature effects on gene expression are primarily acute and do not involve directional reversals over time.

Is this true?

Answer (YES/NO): YES